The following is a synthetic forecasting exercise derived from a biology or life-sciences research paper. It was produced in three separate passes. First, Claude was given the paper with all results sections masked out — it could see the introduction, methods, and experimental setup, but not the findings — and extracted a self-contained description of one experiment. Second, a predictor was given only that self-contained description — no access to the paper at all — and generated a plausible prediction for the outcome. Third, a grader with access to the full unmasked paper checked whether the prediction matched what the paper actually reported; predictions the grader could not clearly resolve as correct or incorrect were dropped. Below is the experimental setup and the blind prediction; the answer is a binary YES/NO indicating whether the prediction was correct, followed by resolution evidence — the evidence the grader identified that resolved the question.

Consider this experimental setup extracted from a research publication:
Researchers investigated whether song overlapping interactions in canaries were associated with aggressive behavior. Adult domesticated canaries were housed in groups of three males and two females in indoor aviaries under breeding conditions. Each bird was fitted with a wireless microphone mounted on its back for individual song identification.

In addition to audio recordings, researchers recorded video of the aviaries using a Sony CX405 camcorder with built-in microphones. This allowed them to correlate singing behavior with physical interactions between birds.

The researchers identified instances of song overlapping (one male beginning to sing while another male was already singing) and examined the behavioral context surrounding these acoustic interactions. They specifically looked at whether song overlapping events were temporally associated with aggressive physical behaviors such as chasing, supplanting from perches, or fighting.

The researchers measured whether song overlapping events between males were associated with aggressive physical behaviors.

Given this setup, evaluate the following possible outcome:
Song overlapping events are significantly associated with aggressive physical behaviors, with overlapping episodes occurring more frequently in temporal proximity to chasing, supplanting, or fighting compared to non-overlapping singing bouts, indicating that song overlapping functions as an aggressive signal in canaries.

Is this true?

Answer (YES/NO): YES